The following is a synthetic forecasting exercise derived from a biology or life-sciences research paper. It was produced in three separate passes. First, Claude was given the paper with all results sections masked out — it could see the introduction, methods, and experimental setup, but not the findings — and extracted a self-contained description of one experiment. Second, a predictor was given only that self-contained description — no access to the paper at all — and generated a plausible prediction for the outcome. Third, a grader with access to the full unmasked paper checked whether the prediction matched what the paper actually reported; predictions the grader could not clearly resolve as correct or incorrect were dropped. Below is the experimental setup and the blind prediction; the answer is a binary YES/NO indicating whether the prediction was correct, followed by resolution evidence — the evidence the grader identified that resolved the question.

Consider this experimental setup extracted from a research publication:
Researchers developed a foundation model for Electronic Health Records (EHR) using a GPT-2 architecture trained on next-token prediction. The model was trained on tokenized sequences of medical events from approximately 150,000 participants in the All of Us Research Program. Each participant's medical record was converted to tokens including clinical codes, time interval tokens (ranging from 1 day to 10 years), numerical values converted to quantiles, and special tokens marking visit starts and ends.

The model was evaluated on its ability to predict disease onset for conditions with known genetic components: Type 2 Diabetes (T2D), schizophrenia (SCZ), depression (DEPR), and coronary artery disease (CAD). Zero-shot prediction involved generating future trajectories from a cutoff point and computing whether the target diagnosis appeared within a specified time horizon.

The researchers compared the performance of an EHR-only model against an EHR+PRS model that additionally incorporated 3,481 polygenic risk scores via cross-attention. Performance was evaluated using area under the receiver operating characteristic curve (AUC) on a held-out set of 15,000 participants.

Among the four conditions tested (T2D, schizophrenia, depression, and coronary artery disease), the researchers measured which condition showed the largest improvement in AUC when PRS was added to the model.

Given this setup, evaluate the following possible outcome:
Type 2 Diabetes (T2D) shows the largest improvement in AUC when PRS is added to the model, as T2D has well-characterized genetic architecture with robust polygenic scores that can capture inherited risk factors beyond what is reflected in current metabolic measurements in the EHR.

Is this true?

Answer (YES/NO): YES